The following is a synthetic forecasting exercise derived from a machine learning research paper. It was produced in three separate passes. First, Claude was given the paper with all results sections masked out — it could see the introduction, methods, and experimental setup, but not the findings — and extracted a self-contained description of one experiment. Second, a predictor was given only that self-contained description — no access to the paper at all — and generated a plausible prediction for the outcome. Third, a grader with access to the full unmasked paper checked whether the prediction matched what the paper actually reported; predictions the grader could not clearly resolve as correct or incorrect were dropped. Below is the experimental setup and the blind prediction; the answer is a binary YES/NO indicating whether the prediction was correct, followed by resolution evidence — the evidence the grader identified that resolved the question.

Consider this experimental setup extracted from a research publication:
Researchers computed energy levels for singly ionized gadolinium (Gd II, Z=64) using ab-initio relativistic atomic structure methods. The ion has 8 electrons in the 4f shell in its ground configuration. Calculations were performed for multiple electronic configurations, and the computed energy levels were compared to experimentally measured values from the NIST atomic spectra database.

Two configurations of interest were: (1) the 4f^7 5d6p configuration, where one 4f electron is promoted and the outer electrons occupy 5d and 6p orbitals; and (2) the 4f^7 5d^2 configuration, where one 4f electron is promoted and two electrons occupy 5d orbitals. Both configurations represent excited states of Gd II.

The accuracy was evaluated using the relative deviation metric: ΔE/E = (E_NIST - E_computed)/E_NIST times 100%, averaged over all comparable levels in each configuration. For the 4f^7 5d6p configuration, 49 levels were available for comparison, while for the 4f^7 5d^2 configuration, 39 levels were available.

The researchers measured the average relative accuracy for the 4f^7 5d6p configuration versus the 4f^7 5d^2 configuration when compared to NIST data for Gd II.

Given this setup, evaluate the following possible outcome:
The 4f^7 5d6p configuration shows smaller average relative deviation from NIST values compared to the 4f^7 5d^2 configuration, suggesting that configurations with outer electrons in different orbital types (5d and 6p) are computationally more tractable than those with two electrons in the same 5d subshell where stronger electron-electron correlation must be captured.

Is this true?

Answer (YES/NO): YES